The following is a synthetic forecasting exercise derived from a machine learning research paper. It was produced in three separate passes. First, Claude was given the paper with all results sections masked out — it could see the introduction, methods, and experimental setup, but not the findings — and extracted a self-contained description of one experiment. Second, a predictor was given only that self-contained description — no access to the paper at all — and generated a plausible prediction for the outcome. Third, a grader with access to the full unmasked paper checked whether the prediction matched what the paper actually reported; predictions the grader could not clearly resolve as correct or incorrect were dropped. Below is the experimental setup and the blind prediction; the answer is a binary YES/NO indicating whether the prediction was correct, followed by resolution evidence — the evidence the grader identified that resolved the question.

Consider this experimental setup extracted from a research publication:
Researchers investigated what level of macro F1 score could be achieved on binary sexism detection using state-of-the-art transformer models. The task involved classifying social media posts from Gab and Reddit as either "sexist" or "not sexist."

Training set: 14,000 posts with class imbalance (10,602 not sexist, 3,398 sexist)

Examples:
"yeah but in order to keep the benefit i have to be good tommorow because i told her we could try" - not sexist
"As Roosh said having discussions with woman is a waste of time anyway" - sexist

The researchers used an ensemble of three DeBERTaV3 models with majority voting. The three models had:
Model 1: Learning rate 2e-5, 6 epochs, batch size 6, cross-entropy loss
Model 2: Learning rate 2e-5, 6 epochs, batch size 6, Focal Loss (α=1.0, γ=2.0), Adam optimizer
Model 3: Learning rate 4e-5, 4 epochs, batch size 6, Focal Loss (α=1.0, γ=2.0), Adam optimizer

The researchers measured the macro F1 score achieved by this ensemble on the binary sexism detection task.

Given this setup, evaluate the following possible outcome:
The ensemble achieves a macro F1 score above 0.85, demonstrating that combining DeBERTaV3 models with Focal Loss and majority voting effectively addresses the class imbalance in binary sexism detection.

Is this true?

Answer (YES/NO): NO